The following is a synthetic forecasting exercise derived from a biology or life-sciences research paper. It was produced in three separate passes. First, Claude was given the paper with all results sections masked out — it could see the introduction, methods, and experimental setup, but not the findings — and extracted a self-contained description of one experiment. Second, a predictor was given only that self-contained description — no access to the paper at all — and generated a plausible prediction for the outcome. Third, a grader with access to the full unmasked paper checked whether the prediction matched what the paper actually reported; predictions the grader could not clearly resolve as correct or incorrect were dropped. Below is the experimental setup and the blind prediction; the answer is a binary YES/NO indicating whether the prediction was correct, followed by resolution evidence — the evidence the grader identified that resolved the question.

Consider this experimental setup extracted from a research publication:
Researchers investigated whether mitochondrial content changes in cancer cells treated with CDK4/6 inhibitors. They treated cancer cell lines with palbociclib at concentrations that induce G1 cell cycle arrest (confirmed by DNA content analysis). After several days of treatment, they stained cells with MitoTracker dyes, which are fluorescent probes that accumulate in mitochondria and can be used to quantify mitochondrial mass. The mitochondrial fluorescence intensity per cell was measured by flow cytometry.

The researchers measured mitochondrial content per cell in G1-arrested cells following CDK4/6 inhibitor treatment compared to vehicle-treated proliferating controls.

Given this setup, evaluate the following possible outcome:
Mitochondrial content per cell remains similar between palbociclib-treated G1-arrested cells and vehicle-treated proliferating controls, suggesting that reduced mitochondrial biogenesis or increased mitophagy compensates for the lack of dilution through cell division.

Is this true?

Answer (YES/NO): NO